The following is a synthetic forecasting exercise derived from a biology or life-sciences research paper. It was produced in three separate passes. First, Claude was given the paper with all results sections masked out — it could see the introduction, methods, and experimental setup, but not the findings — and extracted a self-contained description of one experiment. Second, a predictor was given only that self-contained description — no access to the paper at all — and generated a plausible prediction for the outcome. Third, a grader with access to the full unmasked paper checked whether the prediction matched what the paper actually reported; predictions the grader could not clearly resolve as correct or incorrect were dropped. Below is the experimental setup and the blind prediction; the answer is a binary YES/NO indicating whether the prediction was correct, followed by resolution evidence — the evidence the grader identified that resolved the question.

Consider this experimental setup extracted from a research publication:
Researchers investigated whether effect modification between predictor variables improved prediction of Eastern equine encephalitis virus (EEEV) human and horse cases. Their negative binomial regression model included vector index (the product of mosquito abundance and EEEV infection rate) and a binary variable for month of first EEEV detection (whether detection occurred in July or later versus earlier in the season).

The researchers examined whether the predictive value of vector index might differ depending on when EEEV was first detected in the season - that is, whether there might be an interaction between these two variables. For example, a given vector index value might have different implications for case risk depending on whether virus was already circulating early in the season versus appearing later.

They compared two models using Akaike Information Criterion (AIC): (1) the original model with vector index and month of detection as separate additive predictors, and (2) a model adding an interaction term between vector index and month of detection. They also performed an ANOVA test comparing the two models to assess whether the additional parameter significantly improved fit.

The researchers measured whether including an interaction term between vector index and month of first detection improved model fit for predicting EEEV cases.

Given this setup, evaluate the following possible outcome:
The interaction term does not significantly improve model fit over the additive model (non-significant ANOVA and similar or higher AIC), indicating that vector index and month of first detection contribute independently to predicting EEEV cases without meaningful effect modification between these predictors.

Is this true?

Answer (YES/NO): YES